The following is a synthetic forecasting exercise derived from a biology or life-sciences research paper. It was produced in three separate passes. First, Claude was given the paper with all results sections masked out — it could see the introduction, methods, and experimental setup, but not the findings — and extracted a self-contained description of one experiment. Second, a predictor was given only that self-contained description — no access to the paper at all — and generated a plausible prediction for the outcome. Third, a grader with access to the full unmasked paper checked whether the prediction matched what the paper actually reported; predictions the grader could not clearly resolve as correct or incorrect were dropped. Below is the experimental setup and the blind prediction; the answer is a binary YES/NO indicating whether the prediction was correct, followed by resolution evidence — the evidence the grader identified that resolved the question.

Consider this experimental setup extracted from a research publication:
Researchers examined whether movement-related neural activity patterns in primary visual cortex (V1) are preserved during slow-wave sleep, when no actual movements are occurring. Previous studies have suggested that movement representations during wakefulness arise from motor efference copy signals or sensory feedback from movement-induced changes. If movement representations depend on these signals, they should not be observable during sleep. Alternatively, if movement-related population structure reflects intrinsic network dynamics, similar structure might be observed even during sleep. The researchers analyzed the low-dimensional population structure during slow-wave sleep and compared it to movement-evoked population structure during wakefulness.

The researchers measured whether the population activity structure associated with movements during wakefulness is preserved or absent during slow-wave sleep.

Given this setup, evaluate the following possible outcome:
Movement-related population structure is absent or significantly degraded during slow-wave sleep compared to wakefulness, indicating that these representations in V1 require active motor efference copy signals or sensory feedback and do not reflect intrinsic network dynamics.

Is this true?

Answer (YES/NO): NO